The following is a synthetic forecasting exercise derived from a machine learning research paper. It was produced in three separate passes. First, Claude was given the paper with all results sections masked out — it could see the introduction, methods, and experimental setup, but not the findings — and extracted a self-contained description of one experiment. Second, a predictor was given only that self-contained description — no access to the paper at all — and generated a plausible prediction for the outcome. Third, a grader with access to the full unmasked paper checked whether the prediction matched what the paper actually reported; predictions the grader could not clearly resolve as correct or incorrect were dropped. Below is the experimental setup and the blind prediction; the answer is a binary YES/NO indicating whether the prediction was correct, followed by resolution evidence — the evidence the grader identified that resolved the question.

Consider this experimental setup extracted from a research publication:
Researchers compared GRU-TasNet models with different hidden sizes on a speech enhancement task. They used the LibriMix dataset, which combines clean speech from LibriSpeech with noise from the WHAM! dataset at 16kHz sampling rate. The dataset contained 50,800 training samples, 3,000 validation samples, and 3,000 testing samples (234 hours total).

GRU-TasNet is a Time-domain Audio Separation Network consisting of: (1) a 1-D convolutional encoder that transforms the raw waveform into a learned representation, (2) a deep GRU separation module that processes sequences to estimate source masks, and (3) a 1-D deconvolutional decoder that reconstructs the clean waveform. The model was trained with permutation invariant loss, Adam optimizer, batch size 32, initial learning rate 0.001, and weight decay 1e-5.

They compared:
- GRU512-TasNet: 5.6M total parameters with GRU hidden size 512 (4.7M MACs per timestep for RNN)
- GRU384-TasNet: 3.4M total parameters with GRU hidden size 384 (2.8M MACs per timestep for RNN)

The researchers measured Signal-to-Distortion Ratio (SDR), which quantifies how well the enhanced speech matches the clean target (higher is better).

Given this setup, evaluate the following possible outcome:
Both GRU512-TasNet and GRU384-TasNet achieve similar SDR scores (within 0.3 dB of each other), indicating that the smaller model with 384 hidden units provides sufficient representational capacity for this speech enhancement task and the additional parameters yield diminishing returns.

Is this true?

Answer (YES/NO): YES